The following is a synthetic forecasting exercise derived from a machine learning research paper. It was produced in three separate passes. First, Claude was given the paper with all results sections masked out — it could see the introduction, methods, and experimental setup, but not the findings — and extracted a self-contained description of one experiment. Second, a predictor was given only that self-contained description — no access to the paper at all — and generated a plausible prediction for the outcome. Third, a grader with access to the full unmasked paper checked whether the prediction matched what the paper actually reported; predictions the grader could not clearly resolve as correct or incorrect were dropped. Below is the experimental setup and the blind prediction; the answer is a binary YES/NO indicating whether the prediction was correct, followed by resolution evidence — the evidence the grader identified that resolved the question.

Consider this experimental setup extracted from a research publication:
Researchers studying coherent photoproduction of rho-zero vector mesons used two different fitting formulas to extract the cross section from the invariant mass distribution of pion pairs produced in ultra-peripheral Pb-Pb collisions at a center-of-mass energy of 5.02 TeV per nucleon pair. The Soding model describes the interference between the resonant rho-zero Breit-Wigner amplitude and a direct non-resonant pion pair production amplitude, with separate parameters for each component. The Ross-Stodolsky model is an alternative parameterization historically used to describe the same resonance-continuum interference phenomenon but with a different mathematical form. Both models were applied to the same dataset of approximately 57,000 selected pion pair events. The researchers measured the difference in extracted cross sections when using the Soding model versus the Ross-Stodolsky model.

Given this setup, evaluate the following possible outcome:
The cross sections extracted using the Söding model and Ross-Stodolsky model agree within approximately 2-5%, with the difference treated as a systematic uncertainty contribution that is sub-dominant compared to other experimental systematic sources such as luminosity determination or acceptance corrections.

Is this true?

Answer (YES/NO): NO